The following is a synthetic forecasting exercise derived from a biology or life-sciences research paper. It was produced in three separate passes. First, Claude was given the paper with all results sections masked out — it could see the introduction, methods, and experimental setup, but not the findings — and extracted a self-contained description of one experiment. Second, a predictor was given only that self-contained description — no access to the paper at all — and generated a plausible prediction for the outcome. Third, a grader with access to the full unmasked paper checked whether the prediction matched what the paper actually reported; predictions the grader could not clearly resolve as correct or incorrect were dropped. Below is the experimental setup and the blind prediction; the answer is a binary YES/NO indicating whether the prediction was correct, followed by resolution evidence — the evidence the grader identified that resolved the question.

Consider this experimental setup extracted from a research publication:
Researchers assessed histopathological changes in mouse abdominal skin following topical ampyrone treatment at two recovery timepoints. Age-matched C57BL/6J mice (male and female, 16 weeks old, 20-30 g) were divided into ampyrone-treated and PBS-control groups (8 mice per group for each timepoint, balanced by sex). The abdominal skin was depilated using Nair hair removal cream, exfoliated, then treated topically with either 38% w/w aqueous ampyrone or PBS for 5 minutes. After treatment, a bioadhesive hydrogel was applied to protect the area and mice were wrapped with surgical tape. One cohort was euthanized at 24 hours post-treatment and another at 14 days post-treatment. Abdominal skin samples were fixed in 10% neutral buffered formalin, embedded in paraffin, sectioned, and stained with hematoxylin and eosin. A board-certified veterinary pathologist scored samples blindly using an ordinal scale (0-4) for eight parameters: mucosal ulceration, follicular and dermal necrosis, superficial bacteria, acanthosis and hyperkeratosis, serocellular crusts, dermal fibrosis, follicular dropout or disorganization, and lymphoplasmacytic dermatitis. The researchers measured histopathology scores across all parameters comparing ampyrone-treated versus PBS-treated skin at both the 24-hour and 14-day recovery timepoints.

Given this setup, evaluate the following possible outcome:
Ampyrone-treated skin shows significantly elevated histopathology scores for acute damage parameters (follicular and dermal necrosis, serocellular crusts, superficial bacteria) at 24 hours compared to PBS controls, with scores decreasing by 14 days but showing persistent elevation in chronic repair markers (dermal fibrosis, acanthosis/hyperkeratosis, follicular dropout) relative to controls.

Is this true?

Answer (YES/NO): NO